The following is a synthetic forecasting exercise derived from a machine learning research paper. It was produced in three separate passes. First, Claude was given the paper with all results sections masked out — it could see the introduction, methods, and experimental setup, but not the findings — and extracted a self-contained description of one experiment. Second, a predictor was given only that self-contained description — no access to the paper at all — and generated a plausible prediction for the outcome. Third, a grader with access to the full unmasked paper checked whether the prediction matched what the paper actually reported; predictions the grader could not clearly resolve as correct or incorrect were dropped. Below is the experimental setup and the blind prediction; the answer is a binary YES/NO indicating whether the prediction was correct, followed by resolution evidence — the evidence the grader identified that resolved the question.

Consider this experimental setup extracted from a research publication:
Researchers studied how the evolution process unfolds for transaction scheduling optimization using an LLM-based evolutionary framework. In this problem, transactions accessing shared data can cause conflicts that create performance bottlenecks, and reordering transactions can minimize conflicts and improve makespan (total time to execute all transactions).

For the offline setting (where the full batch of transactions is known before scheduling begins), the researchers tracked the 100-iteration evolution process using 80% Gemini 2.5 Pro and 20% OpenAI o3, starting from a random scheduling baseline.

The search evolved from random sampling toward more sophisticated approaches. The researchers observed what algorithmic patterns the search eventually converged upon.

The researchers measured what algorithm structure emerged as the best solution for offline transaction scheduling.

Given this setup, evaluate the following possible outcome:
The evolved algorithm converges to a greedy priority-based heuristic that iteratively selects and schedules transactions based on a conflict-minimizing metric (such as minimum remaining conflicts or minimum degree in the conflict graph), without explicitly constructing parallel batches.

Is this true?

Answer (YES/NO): NO